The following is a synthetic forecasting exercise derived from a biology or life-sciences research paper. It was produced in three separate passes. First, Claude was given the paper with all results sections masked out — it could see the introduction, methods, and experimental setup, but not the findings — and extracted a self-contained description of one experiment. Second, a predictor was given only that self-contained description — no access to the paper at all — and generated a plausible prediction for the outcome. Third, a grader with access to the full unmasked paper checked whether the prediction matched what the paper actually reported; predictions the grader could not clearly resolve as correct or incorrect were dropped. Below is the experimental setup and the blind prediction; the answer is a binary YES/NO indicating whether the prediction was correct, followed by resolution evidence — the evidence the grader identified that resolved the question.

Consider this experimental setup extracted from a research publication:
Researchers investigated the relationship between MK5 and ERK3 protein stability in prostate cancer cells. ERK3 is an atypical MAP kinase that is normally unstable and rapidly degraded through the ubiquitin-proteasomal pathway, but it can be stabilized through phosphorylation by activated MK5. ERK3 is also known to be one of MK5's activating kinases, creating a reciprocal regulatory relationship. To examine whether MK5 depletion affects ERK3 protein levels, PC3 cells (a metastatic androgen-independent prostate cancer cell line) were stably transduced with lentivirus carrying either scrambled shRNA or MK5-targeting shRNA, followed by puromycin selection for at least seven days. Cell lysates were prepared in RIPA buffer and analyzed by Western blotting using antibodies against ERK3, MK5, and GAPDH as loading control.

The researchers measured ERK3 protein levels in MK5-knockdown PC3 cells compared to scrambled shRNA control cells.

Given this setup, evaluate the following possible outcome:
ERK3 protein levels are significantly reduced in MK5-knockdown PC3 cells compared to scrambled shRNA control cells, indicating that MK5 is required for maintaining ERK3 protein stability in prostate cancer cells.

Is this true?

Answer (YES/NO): YES